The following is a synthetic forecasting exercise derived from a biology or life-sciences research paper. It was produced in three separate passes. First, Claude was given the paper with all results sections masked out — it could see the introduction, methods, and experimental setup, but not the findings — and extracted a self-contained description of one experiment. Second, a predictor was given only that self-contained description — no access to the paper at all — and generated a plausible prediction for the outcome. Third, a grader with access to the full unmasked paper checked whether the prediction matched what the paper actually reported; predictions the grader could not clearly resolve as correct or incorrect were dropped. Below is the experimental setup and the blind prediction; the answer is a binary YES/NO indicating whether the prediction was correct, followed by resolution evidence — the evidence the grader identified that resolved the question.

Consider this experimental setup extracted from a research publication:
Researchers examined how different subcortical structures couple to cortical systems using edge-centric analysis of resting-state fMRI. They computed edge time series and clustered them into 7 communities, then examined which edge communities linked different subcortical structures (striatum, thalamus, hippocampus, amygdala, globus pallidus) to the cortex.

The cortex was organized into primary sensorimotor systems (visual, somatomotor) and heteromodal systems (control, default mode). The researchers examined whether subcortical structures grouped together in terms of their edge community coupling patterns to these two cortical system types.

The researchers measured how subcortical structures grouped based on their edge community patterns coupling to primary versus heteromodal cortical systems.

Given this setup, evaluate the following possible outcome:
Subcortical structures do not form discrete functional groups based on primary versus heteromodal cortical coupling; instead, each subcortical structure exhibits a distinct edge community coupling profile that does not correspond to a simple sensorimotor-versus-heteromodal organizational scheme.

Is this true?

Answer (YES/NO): NO